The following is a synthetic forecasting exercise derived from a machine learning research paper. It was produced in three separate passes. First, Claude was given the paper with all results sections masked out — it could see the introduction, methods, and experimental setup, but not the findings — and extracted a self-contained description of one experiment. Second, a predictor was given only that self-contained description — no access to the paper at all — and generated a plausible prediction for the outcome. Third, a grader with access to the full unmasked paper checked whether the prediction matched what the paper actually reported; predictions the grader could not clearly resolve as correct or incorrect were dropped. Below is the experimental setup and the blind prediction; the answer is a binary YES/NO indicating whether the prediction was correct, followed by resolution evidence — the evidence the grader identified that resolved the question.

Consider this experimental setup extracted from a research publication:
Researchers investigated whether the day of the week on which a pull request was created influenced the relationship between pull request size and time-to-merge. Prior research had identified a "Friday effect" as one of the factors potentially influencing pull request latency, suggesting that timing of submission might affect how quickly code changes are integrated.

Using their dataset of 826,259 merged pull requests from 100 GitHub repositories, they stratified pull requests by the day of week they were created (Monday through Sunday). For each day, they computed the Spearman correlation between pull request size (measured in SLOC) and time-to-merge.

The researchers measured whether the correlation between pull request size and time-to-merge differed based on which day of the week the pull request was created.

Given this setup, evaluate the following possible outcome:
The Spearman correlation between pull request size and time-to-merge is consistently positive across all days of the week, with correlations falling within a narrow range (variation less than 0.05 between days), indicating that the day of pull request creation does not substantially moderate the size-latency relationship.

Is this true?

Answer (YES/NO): YES